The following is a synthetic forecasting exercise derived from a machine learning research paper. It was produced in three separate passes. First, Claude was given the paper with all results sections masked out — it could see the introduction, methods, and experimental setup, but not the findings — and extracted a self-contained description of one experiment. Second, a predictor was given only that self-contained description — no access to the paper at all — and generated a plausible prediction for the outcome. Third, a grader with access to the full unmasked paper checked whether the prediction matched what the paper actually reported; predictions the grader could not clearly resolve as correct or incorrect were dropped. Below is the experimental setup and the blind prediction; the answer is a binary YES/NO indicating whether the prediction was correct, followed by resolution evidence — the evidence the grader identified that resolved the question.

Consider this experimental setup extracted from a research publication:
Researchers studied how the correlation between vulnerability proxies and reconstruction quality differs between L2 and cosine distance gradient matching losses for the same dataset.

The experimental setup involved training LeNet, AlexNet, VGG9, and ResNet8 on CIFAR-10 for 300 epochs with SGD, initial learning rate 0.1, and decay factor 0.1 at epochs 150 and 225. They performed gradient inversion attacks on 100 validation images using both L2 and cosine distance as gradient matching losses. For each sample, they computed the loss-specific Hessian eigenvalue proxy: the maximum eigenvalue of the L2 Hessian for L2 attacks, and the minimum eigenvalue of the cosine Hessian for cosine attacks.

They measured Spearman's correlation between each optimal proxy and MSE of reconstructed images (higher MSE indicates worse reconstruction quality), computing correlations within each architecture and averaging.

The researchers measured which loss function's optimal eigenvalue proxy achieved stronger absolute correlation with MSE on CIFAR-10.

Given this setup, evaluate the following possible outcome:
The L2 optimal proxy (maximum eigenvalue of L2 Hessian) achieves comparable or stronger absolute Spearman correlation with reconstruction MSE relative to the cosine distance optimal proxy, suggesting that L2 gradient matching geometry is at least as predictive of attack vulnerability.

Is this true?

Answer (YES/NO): NO